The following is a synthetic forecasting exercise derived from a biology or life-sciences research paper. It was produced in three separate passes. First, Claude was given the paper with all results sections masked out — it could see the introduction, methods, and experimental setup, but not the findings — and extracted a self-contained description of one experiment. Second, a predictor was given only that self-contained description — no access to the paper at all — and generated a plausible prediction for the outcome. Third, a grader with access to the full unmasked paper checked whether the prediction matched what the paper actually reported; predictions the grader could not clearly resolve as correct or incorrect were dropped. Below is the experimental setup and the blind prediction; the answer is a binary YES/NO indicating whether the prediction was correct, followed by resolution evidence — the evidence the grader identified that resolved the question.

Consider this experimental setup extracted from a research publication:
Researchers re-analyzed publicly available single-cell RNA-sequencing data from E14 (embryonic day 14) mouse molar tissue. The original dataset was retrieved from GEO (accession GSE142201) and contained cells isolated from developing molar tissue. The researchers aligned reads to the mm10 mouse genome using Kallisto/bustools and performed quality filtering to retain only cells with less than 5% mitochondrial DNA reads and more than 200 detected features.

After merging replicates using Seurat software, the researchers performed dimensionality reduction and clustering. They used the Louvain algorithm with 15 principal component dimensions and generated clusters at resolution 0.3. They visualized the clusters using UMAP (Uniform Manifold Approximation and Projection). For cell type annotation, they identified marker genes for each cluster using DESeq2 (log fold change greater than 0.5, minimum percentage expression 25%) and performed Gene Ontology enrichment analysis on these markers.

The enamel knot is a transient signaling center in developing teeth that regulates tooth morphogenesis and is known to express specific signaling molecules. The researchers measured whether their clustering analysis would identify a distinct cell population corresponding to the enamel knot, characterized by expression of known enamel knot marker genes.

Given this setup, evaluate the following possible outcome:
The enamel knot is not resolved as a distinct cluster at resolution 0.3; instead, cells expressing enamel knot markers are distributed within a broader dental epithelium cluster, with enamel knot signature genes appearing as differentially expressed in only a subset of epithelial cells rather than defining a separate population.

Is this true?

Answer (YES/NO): YES